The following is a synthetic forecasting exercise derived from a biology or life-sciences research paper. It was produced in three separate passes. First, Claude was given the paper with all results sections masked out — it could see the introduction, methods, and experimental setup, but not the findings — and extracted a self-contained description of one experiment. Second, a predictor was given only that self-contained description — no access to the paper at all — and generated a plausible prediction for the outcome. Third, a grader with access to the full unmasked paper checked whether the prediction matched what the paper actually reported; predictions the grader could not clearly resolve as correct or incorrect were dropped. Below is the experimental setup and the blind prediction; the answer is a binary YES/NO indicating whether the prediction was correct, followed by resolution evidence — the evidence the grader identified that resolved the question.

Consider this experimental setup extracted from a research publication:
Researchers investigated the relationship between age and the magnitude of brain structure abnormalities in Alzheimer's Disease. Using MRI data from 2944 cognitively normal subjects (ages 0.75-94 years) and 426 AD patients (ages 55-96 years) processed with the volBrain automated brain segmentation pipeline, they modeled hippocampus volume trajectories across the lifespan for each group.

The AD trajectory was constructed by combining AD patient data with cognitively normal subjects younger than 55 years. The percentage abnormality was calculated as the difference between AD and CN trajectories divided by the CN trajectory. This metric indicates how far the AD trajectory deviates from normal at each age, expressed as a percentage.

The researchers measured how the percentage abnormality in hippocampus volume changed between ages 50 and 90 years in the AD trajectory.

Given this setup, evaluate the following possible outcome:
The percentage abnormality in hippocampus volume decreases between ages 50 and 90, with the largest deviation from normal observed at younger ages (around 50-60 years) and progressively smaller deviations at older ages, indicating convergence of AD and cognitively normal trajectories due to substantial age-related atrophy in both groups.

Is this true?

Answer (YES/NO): NO